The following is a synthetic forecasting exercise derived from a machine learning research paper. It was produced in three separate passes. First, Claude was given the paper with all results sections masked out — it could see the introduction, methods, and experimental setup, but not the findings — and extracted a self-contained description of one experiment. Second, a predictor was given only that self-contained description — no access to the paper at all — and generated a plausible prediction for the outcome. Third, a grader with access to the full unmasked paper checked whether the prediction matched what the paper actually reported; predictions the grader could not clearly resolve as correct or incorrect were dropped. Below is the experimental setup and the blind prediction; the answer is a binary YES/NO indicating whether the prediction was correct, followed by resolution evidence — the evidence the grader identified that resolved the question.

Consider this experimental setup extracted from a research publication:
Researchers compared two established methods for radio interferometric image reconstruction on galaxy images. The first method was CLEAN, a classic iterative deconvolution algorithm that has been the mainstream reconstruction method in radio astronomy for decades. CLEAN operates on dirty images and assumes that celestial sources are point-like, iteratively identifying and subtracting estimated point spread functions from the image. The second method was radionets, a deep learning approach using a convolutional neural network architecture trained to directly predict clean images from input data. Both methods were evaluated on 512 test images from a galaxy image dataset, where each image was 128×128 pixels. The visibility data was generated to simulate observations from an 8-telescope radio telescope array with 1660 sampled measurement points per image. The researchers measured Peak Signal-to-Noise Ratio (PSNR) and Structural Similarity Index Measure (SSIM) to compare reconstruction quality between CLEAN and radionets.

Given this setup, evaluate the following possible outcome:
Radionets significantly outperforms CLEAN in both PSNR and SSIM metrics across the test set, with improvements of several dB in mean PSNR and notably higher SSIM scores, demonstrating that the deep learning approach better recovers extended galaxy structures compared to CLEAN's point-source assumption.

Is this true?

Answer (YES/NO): YES